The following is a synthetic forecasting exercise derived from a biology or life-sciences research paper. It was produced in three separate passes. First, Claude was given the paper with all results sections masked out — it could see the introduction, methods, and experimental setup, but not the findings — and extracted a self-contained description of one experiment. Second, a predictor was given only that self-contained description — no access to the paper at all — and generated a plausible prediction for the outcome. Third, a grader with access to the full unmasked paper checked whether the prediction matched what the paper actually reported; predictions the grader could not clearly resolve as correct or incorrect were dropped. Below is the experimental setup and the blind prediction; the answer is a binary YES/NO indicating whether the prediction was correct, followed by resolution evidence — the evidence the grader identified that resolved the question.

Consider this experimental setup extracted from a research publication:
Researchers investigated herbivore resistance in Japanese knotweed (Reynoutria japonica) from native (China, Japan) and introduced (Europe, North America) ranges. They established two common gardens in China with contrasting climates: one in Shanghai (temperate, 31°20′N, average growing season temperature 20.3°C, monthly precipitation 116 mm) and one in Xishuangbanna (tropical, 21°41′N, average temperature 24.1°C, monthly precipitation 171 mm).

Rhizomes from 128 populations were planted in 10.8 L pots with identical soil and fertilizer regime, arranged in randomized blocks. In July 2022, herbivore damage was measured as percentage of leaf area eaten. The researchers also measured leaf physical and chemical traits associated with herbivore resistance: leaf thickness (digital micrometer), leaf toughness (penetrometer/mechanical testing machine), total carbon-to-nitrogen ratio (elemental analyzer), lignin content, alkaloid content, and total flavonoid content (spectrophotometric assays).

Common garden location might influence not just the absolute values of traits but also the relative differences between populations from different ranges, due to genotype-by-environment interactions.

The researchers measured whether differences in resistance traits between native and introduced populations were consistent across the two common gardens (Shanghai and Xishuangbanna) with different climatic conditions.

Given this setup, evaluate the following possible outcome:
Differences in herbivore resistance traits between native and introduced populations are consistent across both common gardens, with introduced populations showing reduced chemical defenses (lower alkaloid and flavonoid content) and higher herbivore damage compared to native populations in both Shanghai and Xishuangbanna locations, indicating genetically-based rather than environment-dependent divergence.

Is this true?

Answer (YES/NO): NO